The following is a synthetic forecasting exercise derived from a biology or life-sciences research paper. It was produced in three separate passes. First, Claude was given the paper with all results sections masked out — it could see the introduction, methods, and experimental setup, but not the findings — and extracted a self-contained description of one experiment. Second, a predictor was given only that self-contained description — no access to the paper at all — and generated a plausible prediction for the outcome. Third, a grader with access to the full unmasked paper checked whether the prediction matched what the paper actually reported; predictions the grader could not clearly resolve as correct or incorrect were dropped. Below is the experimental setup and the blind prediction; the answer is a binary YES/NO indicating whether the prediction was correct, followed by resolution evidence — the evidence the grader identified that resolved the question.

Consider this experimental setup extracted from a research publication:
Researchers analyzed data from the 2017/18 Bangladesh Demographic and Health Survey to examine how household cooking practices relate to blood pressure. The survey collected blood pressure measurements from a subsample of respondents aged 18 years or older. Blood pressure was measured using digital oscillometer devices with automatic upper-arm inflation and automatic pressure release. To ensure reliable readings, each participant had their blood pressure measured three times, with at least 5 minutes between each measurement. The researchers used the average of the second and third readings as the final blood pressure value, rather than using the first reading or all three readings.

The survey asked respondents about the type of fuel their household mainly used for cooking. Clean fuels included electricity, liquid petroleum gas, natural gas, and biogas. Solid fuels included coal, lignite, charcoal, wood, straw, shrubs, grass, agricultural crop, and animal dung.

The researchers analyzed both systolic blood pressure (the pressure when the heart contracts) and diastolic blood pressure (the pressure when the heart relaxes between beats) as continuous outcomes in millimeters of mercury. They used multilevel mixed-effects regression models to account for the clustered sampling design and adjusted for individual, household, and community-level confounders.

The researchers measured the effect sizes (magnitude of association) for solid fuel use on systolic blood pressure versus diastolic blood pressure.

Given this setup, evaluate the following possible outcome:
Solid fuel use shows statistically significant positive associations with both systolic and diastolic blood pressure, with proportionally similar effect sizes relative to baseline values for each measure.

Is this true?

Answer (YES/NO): NO